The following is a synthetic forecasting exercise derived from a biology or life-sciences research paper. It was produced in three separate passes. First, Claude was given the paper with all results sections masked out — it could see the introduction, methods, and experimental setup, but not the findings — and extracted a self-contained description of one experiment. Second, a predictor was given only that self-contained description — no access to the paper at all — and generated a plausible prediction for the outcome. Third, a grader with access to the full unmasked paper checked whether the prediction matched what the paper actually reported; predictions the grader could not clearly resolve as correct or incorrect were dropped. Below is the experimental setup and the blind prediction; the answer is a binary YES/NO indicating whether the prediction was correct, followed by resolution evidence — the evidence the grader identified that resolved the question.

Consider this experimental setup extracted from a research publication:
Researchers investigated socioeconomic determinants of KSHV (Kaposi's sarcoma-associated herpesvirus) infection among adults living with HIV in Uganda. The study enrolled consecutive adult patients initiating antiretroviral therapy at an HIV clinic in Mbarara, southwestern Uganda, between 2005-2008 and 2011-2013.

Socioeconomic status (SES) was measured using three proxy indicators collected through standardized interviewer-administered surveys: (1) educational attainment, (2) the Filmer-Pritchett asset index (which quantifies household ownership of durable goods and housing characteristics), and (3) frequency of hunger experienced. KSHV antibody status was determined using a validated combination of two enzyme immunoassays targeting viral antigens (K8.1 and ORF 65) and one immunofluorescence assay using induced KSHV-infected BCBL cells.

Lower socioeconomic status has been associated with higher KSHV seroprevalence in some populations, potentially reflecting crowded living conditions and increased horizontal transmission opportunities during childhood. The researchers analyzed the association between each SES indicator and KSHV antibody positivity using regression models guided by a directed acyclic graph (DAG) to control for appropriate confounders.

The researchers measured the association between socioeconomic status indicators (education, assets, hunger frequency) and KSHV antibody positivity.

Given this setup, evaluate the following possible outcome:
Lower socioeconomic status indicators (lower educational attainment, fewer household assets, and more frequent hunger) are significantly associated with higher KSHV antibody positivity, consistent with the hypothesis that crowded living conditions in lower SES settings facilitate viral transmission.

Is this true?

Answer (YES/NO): NO